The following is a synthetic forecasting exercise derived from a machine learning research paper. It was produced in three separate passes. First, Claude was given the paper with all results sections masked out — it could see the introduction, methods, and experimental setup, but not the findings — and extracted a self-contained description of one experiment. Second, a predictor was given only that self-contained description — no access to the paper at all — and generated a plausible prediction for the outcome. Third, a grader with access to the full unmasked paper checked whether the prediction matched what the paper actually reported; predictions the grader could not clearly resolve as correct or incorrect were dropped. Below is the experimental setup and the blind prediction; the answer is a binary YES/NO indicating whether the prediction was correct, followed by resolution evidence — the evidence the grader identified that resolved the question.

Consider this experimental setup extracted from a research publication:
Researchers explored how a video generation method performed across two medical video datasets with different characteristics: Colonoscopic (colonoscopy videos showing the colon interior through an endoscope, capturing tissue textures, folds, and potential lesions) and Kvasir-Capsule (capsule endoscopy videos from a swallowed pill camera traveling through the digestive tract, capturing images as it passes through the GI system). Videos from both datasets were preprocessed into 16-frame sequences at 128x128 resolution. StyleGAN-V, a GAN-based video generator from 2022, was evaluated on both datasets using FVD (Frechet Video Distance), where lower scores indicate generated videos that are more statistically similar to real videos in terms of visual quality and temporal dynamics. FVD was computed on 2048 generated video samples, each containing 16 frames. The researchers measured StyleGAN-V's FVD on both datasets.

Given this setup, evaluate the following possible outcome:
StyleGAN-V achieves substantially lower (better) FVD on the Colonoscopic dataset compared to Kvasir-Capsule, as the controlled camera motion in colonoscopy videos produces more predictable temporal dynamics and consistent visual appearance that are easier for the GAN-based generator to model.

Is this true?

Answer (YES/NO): NO